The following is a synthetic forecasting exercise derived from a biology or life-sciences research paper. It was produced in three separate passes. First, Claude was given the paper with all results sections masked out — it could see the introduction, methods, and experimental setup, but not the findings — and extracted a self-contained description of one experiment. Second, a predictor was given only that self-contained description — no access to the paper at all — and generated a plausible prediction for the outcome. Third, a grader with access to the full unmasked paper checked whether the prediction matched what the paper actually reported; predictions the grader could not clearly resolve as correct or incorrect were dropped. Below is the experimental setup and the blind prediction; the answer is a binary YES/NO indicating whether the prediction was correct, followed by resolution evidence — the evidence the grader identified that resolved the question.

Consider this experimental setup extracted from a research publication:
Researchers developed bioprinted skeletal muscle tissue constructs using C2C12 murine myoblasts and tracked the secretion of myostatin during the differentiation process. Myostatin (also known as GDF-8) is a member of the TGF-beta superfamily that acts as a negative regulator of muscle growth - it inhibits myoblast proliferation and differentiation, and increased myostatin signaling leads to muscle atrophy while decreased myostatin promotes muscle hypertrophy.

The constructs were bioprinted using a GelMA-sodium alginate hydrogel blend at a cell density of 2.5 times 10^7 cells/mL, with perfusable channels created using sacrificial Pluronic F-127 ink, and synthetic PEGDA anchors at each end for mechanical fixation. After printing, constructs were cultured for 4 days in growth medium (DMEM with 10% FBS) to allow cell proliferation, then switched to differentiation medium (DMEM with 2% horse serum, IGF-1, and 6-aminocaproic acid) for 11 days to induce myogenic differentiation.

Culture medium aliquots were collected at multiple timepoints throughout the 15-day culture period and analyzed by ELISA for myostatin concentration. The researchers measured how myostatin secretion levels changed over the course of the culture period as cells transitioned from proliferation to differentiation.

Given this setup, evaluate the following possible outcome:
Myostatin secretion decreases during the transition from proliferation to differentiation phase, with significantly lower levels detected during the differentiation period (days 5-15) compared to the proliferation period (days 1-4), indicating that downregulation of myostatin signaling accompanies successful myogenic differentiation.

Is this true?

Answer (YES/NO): YES